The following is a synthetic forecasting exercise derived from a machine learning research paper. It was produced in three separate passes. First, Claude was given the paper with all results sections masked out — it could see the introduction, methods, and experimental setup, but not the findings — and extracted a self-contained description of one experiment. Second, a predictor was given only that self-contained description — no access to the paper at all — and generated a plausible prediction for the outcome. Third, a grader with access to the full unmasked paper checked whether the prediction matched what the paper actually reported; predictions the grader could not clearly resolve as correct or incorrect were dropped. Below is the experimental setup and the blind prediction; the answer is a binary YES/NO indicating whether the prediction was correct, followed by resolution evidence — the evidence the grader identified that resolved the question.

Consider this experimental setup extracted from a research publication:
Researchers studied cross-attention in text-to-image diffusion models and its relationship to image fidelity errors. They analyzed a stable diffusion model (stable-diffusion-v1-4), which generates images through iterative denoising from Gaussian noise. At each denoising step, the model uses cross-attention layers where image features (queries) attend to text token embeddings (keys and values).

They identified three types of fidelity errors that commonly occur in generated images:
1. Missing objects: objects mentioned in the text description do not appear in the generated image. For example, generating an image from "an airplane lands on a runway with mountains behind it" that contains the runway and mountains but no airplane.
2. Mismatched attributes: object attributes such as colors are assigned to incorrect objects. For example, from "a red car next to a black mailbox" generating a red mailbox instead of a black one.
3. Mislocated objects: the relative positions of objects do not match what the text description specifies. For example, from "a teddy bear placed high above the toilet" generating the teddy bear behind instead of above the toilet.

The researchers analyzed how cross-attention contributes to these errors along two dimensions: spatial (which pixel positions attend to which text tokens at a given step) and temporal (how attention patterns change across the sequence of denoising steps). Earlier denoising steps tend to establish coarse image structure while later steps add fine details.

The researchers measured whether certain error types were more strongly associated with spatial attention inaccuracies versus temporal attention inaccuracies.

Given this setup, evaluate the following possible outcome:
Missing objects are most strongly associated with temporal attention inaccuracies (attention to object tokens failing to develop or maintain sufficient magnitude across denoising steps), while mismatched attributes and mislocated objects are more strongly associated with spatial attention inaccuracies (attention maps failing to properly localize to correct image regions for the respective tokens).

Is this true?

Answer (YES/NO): NO